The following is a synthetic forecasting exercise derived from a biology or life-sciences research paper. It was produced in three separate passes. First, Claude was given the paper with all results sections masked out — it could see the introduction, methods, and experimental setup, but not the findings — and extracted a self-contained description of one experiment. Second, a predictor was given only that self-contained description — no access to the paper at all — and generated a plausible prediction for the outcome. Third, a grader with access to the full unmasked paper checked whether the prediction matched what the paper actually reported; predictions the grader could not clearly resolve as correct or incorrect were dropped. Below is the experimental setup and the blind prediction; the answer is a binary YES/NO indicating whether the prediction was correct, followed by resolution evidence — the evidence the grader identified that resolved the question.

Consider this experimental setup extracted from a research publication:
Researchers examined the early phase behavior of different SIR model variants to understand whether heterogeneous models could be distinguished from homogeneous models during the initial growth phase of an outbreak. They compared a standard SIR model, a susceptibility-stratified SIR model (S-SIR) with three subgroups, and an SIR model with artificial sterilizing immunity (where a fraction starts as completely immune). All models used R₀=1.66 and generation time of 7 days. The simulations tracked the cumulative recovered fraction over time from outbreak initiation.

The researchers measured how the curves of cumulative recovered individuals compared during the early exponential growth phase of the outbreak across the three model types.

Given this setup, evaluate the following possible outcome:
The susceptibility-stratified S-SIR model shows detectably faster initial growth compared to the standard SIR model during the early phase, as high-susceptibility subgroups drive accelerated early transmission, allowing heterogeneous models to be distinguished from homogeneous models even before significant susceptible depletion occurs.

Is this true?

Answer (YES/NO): NO